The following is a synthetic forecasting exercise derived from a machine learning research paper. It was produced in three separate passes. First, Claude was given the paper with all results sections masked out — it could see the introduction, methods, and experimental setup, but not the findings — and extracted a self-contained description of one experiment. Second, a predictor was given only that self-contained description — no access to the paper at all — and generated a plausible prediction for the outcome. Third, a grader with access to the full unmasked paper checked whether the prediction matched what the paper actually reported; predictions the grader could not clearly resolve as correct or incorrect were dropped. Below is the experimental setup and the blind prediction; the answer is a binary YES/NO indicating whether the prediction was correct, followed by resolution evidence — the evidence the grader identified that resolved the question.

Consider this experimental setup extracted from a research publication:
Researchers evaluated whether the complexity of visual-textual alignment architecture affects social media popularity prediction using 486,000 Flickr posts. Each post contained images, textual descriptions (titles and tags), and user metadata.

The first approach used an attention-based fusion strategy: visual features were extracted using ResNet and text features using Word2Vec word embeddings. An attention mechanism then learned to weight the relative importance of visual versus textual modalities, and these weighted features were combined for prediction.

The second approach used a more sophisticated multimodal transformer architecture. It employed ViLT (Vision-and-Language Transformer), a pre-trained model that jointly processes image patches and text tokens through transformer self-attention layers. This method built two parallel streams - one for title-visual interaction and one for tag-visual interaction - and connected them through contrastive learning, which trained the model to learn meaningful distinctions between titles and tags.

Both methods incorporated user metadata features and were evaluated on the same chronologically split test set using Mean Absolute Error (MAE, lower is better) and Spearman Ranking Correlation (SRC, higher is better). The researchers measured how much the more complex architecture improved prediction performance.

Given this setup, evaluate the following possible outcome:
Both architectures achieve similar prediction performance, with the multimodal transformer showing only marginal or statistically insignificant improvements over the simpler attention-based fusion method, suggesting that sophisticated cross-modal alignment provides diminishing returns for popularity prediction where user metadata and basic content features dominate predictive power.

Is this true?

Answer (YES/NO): NO